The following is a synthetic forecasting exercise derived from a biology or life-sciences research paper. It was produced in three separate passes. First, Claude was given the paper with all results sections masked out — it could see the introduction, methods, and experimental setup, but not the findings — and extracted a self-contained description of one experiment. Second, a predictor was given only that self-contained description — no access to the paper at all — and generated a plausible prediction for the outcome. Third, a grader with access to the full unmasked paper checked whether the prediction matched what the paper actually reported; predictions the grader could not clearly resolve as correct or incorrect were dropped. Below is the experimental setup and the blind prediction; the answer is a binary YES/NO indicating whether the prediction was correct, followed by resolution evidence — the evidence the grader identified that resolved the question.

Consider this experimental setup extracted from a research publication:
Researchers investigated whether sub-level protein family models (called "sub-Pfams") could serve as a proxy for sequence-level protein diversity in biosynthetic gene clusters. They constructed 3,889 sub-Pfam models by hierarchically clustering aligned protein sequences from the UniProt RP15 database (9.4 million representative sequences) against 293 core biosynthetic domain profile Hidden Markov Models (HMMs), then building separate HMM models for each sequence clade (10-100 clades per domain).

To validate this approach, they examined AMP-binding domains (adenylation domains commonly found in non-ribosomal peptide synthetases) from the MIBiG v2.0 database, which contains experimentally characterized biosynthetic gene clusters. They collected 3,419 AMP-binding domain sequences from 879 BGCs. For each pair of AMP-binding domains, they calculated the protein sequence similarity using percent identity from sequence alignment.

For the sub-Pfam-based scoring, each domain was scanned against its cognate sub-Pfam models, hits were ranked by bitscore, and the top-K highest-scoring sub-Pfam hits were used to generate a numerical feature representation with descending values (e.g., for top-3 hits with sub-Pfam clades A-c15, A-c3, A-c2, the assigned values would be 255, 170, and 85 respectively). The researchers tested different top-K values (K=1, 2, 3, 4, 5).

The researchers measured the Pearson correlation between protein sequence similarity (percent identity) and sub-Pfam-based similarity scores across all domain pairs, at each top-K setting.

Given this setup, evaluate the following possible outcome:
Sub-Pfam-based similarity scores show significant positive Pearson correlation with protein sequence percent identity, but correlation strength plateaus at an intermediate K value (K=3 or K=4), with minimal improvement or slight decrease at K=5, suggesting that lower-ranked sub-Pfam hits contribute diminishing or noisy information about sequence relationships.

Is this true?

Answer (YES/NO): YES